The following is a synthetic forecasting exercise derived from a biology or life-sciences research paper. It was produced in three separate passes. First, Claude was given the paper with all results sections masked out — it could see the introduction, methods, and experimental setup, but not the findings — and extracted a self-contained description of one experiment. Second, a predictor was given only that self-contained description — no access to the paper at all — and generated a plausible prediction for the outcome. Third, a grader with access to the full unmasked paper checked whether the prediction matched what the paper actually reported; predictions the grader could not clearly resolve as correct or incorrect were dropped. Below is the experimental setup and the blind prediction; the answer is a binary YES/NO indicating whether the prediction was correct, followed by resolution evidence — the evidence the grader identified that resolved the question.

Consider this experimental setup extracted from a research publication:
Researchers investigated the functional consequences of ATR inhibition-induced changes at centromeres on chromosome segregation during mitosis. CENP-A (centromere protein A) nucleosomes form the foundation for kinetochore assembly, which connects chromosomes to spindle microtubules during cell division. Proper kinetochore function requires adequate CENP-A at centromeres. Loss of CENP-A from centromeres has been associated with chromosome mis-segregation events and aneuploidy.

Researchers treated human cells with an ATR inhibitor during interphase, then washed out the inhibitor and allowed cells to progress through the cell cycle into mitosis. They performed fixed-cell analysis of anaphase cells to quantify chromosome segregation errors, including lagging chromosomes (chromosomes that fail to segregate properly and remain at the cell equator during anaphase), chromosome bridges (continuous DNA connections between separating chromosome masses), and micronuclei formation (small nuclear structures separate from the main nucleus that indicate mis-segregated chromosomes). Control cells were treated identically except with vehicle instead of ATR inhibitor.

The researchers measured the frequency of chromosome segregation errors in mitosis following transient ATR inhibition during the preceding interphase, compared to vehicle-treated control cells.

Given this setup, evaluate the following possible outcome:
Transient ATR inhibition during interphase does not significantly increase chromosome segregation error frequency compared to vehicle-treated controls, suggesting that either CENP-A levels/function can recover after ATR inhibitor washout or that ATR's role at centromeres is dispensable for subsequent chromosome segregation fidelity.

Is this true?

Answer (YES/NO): NO